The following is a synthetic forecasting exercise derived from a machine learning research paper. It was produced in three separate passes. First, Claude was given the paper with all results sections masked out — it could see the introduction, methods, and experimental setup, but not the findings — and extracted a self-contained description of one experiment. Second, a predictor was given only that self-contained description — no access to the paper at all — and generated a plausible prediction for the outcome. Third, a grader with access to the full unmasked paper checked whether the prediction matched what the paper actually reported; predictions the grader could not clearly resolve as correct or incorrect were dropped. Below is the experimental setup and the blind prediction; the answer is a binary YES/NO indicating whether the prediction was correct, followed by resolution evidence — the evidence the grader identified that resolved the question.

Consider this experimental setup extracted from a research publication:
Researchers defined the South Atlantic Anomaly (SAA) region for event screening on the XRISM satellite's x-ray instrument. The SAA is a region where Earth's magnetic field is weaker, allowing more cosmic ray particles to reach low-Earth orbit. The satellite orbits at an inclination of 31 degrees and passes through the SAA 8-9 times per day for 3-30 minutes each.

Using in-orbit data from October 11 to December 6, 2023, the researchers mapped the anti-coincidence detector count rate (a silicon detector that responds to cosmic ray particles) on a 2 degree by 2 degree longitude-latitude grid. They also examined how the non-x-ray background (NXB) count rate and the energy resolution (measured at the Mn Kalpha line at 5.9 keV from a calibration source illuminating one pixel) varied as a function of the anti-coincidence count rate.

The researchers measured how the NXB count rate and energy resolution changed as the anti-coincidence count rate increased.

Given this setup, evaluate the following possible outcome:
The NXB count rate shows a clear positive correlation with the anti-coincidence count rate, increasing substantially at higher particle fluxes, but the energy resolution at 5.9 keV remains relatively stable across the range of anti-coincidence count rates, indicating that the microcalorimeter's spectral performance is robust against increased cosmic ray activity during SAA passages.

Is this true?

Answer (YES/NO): NO